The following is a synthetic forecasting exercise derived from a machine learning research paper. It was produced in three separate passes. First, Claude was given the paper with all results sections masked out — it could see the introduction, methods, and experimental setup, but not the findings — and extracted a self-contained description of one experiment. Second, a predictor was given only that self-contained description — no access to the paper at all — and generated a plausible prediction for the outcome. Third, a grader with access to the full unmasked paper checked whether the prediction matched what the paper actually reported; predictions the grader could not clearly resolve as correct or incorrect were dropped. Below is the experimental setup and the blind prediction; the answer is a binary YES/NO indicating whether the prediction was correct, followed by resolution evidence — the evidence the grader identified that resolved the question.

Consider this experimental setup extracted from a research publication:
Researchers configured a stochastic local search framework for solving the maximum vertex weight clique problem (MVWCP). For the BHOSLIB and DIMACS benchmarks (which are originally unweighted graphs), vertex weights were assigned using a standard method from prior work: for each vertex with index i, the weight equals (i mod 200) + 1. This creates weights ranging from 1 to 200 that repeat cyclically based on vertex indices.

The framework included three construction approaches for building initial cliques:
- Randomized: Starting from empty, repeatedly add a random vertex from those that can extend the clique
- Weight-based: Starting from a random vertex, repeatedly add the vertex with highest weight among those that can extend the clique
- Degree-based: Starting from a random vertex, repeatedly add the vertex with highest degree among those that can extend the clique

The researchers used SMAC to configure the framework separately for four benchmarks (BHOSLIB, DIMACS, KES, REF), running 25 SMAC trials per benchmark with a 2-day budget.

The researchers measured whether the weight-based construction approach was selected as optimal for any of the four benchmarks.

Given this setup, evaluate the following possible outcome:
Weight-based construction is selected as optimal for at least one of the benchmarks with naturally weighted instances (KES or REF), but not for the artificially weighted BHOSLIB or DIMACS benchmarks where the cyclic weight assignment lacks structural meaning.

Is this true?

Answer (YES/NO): NO